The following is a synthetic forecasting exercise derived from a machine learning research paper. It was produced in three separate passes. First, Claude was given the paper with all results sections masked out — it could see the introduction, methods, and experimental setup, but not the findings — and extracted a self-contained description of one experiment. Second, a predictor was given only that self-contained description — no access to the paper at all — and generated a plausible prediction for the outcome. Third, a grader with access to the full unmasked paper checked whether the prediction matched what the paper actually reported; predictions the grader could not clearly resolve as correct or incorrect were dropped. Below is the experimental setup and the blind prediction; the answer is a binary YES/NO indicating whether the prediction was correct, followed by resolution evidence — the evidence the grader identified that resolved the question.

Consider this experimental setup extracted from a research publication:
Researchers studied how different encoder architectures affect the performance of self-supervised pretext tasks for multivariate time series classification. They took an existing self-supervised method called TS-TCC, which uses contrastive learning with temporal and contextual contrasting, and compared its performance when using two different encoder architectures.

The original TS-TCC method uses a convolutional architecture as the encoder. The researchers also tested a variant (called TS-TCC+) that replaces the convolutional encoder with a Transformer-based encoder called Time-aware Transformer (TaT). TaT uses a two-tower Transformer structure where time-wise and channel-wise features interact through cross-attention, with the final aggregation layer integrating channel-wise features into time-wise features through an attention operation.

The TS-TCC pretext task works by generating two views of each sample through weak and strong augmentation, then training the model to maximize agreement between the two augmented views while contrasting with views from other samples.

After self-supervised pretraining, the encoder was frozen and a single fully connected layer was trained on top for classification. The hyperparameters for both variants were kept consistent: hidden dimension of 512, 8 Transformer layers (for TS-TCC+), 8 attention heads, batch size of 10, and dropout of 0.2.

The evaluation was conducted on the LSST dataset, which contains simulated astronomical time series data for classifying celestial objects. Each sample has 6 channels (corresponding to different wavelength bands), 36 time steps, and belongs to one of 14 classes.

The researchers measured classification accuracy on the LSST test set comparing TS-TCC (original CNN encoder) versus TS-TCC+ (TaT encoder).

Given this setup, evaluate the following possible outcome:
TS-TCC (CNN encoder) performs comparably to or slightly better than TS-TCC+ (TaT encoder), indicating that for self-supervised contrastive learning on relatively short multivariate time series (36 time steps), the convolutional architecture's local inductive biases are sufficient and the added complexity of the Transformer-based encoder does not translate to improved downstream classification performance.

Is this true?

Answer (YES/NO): NO